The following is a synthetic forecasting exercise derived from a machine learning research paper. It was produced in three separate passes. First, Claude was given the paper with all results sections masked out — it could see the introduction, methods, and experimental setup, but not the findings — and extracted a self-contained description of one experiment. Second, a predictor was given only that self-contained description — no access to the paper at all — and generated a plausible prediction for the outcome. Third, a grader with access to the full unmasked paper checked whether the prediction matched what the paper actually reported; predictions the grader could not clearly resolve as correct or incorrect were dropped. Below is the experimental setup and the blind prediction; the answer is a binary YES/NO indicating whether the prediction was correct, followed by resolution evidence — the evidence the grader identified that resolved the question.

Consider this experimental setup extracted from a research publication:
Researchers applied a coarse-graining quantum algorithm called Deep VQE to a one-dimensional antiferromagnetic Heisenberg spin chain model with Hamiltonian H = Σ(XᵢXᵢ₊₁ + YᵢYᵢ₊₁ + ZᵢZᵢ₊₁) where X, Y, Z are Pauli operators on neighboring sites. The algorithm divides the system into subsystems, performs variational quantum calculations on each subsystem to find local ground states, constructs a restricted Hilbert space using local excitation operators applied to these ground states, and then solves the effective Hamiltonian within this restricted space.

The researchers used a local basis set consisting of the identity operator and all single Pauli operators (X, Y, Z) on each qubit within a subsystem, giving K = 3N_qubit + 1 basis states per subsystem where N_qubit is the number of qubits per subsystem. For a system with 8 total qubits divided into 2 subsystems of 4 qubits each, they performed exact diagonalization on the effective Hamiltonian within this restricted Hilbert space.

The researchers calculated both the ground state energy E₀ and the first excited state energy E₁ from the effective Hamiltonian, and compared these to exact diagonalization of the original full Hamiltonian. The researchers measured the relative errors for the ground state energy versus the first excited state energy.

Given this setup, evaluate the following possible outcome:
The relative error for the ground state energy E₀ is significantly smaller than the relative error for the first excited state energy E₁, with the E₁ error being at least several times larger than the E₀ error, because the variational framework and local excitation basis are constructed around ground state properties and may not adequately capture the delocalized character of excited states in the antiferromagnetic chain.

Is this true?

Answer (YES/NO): YES